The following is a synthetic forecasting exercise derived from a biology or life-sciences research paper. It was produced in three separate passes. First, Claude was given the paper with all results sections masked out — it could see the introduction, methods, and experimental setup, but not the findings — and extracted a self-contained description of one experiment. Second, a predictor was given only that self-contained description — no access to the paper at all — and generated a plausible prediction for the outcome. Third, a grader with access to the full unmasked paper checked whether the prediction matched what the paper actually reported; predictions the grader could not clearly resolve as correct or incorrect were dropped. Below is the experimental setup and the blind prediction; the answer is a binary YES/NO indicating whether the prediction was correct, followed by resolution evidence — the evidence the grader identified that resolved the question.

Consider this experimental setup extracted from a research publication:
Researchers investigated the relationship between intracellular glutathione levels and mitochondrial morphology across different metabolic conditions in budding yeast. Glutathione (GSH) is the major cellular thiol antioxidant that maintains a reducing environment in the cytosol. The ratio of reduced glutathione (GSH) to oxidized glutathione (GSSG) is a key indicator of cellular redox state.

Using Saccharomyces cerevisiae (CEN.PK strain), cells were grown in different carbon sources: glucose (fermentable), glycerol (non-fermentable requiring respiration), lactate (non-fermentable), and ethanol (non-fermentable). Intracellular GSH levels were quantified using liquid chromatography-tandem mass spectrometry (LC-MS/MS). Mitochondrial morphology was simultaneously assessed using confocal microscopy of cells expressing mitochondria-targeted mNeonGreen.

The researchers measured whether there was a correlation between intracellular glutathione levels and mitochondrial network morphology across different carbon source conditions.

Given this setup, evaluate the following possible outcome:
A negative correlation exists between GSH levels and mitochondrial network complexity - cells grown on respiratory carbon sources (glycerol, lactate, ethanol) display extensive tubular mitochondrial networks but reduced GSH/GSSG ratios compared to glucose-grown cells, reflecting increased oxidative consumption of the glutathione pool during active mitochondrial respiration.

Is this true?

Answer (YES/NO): NO